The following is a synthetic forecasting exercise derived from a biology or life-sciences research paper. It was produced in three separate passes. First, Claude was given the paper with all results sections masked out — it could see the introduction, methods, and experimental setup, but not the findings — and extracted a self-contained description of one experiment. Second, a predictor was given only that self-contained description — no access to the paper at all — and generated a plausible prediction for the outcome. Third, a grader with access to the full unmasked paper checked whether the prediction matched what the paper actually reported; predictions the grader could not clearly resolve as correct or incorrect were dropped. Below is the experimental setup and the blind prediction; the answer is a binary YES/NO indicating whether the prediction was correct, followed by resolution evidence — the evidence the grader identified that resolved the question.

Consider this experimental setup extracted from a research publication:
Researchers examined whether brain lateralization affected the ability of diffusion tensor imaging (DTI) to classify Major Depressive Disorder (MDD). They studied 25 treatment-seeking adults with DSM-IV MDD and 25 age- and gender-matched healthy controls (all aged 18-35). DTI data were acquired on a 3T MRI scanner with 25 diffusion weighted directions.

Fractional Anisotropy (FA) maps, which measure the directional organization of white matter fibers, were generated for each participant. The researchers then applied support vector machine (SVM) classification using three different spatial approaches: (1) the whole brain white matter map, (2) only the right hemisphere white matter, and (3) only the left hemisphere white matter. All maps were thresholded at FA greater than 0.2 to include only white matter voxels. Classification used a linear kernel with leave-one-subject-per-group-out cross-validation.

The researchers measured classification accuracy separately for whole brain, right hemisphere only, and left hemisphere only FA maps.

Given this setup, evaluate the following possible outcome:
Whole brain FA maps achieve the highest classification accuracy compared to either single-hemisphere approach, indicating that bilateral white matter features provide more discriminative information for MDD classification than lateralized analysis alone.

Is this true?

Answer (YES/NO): NO